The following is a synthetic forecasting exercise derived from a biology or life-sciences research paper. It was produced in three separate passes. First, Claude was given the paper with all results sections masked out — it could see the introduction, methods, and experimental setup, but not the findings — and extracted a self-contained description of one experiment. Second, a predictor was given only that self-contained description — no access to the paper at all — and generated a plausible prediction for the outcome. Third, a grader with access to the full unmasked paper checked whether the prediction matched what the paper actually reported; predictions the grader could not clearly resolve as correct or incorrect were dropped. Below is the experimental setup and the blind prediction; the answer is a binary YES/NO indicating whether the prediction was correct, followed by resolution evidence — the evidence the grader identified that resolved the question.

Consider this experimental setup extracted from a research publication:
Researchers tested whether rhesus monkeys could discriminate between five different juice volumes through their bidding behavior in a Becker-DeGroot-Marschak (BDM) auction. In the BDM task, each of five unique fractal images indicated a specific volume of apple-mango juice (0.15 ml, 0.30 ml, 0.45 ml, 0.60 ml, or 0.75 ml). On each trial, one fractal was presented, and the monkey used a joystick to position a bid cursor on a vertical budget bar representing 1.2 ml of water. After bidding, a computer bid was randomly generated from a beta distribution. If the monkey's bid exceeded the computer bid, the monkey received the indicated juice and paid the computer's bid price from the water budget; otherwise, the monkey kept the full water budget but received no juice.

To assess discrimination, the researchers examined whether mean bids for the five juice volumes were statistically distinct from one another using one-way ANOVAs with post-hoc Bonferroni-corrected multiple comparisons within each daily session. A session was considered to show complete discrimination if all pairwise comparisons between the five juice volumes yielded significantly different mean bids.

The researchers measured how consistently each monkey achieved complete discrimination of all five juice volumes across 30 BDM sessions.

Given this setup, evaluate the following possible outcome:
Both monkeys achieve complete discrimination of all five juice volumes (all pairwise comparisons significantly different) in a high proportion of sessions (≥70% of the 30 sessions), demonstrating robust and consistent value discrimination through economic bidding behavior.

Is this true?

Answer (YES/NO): YES